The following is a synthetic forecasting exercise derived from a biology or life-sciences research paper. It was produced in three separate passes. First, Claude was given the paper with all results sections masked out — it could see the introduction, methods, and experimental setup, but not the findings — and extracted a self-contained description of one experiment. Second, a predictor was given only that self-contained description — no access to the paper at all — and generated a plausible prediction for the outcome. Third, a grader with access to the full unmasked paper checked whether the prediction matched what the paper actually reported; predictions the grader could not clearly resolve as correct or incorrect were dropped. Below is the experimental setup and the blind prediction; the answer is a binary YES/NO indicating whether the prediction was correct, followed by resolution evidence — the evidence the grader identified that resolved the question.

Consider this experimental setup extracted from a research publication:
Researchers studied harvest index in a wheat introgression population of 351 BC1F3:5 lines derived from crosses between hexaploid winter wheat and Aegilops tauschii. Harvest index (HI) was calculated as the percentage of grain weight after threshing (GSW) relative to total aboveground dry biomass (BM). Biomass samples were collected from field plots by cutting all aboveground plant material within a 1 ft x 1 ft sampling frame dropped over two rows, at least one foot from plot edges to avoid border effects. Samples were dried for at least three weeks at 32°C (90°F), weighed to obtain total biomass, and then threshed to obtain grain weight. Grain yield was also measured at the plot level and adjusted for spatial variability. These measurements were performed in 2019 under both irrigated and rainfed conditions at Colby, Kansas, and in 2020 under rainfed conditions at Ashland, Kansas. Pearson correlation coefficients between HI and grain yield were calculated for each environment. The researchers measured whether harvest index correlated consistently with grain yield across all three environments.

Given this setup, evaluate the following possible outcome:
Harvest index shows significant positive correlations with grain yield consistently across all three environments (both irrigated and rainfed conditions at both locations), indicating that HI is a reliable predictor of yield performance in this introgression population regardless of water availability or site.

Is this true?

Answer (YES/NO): YES